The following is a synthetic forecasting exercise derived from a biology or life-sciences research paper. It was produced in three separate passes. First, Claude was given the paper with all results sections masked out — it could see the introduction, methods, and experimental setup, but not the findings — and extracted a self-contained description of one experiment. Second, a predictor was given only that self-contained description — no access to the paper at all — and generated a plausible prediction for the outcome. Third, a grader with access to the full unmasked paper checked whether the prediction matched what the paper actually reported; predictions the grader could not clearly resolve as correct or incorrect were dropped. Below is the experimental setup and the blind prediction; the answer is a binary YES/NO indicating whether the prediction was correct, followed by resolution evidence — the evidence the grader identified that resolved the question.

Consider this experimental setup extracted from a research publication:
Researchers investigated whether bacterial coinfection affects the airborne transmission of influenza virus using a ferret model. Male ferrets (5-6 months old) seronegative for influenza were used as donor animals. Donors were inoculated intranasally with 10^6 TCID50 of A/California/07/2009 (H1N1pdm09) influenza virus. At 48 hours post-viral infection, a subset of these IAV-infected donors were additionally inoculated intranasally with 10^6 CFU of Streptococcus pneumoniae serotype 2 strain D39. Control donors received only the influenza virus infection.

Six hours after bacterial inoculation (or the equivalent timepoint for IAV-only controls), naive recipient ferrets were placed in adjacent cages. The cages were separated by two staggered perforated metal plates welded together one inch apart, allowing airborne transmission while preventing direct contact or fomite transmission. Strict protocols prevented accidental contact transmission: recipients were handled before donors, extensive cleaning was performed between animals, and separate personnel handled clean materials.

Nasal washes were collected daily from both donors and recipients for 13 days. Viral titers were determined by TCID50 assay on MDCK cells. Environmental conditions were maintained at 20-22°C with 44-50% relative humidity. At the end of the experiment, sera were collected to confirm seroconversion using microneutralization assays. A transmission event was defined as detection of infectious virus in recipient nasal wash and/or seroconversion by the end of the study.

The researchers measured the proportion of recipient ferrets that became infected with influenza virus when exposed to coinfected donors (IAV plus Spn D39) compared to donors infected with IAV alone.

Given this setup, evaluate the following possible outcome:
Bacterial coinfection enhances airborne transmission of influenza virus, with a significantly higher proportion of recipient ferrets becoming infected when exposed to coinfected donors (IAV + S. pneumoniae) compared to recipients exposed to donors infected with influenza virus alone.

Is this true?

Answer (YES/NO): NO